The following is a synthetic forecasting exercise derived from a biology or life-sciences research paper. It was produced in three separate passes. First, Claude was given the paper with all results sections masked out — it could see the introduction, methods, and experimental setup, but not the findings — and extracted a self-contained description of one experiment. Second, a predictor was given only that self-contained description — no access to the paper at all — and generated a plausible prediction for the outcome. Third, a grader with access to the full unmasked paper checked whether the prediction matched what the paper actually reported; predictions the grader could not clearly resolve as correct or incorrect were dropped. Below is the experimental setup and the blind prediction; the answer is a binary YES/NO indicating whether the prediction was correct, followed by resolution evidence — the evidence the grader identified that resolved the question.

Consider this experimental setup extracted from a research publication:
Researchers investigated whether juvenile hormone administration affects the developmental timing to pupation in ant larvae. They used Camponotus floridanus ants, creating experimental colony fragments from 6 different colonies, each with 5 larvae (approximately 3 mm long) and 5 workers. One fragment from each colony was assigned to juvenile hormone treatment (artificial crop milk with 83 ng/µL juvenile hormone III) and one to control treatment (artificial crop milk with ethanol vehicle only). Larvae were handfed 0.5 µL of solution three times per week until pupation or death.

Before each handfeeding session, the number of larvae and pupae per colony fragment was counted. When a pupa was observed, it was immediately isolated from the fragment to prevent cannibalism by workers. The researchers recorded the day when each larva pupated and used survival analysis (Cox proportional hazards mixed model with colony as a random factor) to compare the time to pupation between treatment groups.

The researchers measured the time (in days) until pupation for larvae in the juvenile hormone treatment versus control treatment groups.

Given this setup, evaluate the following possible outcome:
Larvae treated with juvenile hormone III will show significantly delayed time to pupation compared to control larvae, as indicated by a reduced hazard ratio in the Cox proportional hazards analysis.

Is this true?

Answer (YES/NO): YES